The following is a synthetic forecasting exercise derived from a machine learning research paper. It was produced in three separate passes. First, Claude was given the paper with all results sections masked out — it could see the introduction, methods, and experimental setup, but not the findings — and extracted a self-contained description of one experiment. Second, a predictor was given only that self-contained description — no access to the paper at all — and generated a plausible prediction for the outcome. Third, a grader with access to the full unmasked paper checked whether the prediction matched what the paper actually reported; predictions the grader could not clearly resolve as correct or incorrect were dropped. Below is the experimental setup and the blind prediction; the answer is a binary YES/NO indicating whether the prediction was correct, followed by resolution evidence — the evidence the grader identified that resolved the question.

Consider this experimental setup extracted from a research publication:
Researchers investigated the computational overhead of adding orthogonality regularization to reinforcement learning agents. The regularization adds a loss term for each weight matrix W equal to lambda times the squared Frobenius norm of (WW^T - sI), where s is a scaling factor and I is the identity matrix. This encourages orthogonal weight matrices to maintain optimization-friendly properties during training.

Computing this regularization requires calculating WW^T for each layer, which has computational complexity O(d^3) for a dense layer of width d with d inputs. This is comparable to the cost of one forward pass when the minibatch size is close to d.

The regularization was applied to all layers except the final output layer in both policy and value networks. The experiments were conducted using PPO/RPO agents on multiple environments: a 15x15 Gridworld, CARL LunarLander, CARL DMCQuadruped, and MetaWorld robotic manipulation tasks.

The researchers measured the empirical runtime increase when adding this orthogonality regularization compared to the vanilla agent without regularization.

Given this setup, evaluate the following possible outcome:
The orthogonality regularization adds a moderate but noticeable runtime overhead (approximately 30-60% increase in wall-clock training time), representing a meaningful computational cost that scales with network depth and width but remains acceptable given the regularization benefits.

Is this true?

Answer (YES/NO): NO